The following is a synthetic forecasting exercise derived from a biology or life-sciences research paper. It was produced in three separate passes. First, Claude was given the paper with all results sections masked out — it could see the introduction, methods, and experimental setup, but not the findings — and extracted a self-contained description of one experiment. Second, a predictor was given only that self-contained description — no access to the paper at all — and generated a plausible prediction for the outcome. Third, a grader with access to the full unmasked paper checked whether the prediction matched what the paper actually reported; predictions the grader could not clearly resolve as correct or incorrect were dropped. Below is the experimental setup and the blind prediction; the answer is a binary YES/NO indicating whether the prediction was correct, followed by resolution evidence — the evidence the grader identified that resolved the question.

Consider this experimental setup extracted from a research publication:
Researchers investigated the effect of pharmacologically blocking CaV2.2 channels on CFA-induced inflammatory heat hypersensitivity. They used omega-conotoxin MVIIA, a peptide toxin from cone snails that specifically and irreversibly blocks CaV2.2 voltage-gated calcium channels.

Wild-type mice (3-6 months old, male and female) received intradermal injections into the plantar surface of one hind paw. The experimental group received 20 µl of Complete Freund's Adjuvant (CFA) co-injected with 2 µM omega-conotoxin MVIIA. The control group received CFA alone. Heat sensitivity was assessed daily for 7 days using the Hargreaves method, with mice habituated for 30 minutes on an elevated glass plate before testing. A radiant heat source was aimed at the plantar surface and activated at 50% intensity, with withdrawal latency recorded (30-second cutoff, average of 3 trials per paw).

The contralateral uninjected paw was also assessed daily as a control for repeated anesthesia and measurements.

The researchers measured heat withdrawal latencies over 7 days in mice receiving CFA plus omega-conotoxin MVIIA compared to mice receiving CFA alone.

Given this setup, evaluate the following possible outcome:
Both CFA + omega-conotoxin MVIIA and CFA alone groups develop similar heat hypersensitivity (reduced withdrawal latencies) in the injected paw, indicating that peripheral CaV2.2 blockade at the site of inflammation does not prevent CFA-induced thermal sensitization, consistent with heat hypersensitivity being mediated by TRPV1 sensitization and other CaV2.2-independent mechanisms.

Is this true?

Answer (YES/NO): NO